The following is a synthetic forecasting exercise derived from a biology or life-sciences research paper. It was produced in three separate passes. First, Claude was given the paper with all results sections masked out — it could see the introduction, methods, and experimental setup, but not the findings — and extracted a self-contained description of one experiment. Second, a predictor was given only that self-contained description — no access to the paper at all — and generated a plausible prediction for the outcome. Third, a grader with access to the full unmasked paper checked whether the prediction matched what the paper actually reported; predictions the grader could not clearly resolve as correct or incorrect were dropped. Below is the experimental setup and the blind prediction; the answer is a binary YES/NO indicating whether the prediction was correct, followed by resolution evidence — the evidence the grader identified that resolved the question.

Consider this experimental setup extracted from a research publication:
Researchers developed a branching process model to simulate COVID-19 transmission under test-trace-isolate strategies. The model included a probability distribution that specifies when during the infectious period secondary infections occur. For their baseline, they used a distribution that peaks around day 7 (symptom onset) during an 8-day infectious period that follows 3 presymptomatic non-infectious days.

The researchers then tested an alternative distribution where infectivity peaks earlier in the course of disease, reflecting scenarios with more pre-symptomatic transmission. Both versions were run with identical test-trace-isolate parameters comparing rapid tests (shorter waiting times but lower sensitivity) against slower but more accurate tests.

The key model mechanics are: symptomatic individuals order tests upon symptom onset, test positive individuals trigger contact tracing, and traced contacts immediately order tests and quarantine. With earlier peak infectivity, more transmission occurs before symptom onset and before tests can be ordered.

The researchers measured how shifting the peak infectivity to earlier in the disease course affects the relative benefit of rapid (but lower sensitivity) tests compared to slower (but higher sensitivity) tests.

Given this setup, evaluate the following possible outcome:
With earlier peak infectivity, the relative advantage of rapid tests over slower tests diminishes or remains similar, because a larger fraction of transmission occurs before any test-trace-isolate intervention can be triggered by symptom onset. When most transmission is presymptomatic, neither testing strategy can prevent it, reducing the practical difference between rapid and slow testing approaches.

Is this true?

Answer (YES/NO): NO